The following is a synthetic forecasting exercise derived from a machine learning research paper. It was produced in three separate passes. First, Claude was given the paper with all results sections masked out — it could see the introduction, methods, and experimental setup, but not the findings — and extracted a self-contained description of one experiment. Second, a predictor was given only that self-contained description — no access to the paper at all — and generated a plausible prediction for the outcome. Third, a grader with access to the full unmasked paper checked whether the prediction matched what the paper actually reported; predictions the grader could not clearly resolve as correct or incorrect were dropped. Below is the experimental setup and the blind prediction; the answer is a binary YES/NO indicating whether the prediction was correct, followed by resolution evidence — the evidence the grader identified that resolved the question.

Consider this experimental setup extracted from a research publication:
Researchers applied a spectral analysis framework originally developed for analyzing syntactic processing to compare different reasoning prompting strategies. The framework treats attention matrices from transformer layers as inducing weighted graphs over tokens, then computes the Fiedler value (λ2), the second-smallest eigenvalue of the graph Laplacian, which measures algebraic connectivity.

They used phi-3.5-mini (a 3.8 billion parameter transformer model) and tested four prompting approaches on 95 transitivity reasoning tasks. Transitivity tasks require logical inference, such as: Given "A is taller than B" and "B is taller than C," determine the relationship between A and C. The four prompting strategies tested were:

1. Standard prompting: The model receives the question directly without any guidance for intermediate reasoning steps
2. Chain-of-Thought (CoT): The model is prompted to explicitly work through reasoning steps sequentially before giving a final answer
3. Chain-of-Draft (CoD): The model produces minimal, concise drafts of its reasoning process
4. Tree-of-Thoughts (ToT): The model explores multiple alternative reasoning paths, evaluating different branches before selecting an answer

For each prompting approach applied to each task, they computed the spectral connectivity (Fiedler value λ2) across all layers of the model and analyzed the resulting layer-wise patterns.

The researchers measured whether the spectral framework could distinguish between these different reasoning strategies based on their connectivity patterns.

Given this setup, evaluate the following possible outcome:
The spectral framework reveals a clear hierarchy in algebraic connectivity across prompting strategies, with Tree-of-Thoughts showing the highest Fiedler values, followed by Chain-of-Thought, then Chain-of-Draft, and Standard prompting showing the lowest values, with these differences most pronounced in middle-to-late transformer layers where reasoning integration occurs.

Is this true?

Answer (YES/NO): NO